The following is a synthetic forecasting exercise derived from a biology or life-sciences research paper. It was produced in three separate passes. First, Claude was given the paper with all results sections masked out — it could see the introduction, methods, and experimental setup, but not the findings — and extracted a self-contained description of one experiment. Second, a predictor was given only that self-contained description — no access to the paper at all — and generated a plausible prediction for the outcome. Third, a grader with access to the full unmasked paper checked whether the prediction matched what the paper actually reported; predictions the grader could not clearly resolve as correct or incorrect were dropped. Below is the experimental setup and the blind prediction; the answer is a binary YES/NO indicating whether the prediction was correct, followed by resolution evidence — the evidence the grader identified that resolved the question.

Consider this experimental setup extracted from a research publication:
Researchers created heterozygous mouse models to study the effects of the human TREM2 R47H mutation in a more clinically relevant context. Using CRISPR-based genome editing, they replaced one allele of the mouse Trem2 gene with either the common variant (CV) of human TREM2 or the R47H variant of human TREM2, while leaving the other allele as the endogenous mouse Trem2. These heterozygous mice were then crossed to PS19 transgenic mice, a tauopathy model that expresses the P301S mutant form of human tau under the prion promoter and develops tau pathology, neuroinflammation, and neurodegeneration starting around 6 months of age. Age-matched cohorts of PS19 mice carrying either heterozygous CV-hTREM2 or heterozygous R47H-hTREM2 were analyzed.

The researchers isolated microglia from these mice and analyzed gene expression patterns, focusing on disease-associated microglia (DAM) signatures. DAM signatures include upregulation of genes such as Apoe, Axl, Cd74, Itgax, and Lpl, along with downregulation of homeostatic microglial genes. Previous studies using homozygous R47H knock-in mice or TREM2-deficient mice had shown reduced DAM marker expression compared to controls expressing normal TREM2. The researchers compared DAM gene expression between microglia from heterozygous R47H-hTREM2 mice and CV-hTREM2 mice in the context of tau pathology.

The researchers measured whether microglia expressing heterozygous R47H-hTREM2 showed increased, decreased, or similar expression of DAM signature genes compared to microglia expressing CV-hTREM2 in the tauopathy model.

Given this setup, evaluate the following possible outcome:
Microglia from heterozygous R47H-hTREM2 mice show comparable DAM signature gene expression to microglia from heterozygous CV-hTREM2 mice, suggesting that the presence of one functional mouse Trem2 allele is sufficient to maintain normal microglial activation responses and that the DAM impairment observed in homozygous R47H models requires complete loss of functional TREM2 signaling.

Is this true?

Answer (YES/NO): NO